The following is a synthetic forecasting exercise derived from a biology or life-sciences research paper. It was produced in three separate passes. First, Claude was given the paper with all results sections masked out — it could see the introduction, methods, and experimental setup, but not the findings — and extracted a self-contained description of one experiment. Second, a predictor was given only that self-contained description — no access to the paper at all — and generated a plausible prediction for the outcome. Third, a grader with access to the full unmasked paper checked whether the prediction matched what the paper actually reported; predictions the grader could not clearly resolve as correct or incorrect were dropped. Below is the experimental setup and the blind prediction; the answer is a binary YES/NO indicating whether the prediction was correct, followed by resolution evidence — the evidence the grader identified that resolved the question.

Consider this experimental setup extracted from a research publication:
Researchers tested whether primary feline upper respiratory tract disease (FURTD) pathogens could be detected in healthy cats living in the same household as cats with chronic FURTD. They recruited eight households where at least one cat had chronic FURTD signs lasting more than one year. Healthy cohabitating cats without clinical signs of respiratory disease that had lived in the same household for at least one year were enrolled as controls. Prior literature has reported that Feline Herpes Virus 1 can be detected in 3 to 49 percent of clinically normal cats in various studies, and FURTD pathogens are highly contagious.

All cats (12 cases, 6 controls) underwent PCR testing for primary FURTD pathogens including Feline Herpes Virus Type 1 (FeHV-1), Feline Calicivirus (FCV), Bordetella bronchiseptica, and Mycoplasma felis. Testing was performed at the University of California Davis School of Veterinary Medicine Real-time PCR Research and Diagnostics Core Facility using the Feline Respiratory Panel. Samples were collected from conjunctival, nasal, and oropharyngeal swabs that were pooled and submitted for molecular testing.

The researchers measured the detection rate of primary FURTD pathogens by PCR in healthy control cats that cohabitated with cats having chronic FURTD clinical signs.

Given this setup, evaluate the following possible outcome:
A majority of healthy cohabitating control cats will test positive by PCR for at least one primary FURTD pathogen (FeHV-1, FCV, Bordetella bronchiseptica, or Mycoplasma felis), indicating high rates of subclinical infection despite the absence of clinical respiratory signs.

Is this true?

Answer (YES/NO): NO